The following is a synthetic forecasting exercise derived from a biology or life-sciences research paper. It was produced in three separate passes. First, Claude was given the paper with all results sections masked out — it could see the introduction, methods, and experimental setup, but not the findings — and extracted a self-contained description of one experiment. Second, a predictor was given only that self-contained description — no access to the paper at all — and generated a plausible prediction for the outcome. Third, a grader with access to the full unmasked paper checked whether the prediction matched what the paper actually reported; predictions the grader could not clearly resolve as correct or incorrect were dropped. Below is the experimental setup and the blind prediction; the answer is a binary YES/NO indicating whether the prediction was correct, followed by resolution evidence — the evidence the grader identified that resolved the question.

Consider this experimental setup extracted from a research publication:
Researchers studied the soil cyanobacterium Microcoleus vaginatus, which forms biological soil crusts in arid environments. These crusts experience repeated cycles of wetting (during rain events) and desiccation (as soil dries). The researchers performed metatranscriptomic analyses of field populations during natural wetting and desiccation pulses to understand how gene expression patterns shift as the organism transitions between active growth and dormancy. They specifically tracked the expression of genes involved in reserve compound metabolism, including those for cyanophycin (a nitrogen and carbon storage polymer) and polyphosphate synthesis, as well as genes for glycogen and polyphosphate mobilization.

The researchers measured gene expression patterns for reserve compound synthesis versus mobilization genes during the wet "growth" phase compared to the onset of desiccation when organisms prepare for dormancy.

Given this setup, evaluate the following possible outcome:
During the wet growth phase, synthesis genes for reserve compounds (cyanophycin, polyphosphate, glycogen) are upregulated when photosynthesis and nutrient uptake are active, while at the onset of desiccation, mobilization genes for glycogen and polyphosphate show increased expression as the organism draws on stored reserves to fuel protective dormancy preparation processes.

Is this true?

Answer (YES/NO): NO